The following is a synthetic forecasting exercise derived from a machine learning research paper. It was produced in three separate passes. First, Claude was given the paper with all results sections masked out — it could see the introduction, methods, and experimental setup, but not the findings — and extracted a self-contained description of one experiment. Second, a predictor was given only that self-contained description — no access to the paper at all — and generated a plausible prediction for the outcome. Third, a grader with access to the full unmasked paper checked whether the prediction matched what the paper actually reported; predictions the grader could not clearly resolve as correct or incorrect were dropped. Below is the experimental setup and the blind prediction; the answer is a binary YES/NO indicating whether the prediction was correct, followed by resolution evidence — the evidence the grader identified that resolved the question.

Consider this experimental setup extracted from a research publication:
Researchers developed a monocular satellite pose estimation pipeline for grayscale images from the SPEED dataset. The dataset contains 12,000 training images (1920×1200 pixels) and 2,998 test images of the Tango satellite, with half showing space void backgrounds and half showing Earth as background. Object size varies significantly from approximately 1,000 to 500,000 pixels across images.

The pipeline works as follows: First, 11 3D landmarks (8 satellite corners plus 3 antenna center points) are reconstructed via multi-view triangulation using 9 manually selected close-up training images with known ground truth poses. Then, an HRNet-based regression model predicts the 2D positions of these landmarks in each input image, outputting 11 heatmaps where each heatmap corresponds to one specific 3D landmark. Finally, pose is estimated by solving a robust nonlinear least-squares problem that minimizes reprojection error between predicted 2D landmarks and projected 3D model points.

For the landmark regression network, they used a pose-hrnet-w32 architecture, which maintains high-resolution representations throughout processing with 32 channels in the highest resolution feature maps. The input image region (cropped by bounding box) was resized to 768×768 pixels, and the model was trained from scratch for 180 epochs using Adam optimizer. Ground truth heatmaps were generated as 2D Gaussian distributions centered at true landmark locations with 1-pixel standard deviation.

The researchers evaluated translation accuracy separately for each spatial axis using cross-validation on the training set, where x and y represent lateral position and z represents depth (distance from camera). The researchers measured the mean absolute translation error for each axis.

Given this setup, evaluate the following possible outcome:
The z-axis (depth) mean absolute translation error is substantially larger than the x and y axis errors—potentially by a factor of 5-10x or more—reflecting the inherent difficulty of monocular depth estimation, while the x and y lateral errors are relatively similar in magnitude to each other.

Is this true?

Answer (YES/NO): YES